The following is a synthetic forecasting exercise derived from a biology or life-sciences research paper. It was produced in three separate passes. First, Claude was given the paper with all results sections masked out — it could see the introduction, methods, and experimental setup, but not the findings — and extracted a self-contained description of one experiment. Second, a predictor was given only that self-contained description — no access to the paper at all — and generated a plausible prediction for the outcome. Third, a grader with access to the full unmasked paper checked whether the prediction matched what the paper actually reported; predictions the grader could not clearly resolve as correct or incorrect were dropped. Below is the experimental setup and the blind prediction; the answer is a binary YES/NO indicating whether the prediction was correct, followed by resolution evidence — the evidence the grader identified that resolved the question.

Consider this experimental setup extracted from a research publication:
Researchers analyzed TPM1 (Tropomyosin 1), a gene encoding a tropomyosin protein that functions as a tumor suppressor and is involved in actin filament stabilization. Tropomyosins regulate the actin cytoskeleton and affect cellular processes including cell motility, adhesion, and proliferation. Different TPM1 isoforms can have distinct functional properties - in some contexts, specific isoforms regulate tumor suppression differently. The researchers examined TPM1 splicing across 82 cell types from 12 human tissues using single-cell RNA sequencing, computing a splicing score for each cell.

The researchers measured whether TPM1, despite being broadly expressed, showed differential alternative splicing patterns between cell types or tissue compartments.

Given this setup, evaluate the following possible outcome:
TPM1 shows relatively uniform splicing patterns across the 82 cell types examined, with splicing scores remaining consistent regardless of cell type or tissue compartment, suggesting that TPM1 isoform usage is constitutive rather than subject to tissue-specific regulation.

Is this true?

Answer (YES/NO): NO